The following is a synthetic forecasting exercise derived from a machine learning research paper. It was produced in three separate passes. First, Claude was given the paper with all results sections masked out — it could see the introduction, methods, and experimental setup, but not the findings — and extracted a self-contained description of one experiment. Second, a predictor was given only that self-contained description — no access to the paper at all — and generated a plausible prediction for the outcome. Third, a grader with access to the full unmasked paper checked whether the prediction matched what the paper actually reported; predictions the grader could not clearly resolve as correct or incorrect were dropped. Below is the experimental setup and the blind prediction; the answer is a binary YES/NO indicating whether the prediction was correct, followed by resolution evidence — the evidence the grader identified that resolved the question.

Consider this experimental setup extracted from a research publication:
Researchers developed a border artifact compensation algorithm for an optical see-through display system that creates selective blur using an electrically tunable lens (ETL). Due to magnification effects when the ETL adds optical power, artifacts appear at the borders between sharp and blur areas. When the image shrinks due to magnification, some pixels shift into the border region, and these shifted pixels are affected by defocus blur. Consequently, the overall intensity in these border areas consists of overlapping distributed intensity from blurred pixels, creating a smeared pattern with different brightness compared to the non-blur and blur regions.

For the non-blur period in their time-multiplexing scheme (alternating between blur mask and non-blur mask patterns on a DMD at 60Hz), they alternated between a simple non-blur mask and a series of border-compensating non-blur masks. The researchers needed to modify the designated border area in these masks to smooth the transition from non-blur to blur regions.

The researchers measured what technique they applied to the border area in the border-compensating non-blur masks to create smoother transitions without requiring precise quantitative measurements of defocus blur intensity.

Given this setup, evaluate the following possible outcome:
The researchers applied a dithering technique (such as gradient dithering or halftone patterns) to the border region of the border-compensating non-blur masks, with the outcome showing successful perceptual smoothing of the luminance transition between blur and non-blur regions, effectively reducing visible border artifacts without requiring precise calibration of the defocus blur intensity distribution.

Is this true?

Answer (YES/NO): YES